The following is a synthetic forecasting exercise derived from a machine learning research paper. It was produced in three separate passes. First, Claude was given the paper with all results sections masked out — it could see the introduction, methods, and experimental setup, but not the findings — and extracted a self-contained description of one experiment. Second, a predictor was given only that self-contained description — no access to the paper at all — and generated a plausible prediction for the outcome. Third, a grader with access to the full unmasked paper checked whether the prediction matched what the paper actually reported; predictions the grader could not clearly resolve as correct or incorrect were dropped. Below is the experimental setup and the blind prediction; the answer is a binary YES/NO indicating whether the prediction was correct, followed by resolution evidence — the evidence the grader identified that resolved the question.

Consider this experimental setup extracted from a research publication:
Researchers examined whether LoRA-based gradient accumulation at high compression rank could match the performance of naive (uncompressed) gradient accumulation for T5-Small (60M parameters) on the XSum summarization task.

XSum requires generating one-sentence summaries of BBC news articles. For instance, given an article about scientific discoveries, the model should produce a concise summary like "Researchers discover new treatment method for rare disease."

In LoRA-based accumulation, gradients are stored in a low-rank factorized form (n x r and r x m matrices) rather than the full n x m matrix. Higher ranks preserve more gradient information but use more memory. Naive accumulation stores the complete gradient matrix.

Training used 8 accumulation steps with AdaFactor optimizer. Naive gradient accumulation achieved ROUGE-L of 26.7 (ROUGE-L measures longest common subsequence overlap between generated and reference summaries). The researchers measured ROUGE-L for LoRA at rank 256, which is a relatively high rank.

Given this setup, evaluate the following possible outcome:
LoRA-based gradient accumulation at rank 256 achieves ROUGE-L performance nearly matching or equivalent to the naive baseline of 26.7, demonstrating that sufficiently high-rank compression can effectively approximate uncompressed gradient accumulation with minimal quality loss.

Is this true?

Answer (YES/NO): NO